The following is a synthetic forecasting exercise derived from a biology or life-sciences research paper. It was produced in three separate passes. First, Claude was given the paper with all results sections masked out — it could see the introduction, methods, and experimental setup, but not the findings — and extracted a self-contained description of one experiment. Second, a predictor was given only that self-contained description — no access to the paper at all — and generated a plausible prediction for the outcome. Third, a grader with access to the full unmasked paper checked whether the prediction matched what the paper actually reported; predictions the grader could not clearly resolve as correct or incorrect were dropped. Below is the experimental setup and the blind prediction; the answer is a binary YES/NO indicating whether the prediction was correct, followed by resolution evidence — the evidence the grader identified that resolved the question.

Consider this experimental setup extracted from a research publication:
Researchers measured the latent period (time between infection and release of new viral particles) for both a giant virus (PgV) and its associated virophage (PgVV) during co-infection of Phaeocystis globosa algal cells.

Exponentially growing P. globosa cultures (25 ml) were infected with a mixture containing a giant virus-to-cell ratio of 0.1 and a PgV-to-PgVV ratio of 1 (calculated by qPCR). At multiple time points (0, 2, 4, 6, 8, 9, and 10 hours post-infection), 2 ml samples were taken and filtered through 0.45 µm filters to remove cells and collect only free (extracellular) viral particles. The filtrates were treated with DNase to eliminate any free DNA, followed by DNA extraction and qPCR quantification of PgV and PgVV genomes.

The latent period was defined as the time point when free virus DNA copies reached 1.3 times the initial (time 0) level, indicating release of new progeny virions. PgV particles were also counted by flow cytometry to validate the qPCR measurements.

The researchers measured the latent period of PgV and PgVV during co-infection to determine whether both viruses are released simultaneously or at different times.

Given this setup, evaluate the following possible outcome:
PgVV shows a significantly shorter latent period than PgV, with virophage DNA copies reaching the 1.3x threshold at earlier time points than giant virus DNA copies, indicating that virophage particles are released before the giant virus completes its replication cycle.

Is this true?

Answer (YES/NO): NO